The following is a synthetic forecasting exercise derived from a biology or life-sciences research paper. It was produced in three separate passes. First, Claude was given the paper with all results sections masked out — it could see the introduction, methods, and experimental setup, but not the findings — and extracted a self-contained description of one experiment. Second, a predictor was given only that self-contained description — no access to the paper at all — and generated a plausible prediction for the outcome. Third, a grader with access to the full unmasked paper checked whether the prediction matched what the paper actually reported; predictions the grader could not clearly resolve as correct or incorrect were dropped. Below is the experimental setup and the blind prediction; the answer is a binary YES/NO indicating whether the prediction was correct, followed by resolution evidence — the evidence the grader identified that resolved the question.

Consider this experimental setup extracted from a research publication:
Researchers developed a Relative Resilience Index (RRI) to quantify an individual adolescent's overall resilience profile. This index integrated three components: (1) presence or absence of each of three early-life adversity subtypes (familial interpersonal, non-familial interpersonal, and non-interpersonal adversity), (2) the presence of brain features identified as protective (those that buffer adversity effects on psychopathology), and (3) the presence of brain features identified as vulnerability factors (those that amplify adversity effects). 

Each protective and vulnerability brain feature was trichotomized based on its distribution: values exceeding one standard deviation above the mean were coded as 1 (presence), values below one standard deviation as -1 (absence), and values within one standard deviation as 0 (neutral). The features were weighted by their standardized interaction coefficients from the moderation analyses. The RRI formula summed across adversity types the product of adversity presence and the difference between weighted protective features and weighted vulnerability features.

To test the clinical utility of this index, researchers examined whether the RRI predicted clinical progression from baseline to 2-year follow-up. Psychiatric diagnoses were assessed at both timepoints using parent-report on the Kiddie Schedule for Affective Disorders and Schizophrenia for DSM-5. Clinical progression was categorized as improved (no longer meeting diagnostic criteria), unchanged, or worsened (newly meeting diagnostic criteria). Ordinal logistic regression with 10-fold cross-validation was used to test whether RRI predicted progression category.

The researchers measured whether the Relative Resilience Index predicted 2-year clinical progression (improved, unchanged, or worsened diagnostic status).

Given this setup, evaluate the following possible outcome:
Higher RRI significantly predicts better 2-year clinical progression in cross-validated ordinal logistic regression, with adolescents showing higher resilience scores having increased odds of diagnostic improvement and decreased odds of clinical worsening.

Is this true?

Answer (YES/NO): YES